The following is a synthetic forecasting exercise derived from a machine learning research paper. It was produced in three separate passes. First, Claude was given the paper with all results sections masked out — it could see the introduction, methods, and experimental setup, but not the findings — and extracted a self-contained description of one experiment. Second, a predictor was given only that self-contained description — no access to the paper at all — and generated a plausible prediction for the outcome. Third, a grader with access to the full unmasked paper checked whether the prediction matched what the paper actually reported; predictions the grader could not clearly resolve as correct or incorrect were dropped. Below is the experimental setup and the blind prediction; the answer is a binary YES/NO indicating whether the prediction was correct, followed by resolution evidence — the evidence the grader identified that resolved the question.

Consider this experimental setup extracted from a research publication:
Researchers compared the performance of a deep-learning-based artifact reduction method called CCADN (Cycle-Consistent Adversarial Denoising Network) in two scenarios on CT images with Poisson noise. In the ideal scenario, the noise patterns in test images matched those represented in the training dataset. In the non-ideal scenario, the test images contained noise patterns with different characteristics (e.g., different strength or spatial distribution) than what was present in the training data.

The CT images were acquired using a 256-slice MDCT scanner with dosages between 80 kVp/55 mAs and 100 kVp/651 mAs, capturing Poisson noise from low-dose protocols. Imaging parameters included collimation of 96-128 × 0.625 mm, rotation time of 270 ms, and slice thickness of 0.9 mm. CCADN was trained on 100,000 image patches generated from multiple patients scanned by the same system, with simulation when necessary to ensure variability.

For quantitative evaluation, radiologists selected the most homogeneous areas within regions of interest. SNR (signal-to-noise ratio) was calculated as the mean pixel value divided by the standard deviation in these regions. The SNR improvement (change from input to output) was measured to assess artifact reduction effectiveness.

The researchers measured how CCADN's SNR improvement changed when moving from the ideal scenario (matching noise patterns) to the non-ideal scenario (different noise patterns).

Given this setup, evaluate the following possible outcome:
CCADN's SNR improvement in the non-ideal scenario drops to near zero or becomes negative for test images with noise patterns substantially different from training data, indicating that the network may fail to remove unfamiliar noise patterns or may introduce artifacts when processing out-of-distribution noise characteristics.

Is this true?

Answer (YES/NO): NO